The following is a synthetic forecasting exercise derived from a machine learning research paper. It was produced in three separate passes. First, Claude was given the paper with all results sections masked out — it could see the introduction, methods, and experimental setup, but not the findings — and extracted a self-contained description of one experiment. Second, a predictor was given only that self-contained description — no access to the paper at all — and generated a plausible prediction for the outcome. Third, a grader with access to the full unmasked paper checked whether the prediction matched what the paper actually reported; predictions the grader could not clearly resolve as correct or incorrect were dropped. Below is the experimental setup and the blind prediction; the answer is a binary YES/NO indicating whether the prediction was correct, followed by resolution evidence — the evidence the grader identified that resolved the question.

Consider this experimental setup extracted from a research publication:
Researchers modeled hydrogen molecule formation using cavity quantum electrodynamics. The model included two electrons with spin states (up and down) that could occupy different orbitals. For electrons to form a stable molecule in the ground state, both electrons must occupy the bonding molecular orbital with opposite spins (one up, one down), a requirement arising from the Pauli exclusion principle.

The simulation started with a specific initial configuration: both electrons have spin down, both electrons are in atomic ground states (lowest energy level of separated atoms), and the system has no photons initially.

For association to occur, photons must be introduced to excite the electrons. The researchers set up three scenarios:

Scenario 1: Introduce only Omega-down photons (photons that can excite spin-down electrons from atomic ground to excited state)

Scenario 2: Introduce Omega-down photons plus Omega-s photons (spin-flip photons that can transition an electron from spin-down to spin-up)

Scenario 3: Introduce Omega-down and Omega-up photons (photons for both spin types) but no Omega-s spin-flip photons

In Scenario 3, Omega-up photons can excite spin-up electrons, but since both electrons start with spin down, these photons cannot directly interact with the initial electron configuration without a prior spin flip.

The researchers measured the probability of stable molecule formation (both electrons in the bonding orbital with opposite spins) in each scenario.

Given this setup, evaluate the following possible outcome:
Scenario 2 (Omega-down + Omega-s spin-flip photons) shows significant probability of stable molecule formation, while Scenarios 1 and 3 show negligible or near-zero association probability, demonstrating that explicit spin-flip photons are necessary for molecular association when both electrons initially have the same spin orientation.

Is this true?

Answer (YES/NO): YES